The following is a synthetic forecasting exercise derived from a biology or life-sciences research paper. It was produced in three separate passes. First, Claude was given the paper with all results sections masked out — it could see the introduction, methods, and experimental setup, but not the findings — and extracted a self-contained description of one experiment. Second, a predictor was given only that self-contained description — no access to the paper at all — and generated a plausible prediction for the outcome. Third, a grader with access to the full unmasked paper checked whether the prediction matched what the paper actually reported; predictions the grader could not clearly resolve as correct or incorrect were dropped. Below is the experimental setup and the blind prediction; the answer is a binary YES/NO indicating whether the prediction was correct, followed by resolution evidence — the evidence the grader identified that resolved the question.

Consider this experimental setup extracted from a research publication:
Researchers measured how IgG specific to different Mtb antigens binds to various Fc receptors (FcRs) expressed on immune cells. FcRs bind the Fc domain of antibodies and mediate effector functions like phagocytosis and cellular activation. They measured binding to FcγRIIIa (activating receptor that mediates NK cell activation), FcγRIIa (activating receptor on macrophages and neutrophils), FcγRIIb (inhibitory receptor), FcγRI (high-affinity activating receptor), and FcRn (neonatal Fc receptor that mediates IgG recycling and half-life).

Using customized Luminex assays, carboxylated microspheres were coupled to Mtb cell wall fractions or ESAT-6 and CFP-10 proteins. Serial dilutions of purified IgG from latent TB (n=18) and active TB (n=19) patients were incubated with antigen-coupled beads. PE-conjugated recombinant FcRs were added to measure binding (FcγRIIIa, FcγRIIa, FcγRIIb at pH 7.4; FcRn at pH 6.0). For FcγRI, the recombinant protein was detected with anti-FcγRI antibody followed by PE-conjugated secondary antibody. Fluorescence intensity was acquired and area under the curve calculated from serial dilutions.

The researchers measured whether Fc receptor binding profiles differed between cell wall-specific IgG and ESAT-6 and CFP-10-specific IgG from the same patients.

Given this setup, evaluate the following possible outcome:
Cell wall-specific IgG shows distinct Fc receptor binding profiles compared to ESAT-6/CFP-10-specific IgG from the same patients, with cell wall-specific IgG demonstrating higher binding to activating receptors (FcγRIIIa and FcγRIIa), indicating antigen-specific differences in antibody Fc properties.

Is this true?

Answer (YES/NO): NO